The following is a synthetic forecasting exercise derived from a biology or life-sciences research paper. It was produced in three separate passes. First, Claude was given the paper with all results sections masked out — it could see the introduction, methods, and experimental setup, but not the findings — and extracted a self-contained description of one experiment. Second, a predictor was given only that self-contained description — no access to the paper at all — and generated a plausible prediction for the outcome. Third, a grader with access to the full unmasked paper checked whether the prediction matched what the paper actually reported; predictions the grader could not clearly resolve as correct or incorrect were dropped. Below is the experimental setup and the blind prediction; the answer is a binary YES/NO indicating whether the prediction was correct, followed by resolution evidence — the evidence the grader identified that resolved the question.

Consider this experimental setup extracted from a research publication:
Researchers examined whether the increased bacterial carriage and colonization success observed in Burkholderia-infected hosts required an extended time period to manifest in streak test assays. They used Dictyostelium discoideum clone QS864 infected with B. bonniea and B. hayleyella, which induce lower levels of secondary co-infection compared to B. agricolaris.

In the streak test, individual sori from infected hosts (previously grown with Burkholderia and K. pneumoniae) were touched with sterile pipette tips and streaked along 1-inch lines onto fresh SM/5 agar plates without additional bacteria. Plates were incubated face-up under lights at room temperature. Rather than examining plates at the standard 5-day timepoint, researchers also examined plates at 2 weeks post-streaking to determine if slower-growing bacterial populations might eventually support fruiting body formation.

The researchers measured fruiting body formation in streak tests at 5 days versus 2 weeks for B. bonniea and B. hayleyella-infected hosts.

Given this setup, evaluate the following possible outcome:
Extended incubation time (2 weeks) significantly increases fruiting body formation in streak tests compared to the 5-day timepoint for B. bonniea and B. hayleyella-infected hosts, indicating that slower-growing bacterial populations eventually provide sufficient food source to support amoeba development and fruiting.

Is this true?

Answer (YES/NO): NO